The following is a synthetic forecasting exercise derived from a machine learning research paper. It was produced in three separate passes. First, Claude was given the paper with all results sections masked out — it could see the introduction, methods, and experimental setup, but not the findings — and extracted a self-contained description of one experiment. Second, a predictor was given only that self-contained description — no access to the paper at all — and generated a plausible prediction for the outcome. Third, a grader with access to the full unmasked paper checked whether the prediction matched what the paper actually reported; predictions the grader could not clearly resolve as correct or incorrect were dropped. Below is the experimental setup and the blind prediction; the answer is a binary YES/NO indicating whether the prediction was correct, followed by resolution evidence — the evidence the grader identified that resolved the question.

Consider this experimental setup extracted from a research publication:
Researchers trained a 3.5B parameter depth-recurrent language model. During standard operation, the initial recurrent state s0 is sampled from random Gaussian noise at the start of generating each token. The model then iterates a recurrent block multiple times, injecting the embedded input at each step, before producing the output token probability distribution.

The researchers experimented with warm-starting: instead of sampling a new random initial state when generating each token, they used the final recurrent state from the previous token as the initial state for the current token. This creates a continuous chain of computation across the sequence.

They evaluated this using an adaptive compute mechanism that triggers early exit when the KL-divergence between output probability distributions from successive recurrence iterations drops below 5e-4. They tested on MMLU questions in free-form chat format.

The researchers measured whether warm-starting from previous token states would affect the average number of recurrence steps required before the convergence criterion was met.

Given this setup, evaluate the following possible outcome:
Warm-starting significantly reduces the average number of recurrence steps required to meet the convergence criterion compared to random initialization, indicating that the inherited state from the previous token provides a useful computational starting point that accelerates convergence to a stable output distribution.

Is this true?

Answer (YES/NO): YES